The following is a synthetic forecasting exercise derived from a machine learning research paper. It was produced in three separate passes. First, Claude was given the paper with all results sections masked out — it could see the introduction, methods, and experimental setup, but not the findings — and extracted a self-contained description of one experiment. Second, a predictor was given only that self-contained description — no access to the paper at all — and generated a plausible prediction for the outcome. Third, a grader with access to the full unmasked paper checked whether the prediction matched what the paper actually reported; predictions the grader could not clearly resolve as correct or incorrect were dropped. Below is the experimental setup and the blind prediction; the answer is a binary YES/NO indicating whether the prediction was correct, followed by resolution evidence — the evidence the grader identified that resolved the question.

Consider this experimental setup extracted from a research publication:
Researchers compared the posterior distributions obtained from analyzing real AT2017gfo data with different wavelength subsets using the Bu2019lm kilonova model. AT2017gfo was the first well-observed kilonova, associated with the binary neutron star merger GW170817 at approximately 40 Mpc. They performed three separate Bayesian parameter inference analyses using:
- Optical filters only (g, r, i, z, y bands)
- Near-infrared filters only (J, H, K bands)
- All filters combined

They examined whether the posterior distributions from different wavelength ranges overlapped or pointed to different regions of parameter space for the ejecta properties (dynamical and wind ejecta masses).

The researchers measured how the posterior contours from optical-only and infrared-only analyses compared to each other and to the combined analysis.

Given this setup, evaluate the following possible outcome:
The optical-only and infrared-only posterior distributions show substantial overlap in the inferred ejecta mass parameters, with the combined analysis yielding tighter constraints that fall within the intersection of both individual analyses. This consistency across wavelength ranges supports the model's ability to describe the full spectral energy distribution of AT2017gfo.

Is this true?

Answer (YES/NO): NO